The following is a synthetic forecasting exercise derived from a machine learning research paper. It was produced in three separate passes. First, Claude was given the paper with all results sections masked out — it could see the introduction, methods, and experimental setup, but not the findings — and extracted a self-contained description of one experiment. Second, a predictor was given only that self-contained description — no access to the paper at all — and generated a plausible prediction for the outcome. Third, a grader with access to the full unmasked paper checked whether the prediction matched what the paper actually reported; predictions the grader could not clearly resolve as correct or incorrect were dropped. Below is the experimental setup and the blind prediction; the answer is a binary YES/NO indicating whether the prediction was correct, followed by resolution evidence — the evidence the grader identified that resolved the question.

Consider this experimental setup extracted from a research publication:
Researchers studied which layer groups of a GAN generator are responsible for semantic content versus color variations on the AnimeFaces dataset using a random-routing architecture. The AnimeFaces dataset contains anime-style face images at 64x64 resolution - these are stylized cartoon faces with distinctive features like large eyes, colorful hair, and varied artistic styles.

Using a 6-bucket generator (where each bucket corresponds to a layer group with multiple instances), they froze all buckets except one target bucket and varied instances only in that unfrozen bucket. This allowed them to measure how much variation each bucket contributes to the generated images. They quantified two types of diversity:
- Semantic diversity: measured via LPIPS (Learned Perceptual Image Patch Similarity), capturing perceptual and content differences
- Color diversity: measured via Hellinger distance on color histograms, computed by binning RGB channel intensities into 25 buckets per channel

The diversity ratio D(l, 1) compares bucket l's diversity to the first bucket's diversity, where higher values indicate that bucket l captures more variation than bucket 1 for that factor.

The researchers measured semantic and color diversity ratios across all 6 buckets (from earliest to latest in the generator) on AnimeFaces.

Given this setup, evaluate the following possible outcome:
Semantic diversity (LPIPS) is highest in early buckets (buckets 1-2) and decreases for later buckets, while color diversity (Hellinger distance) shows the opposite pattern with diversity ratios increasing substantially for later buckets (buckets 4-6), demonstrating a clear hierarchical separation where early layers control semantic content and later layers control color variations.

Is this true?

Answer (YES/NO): NO